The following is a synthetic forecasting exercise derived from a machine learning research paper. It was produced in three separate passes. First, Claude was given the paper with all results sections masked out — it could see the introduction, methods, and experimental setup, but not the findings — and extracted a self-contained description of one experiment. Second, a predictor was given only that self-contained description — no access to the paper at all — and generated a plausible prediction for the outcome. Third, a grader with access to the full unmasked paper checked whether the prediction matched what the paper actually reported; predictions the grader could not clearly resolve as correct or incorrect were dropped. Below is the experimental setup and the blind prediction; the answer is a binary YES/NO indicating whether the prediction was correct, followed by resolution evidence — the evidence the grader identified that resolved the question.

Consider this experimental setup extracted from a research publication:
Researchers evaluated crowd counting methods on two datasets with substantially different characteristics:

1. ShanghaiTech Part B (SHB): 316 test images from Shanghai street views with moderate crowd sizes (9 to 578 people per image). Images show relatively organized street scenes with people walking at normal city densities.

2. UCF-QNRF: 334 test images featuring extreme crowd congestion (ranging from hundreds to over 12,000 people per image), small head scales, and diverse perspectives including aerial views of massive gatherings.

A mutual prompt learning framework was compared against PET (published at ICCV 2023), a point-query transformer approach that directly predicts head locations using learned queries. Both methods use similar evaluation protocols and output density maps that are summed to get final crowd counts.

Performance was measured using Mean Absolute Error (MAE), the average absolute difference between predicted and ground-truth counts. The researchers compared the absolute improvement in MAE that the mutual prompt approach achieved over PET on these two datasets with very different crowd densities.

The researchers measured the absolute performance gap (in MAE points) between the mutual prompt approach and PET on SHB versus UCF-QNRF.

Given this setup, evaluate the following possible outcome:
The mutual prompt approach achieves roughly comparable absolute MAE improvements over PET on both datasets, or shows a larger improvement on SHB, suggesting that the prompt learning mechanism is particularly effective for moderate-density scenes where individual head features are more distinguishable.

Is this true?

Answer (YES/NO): NO